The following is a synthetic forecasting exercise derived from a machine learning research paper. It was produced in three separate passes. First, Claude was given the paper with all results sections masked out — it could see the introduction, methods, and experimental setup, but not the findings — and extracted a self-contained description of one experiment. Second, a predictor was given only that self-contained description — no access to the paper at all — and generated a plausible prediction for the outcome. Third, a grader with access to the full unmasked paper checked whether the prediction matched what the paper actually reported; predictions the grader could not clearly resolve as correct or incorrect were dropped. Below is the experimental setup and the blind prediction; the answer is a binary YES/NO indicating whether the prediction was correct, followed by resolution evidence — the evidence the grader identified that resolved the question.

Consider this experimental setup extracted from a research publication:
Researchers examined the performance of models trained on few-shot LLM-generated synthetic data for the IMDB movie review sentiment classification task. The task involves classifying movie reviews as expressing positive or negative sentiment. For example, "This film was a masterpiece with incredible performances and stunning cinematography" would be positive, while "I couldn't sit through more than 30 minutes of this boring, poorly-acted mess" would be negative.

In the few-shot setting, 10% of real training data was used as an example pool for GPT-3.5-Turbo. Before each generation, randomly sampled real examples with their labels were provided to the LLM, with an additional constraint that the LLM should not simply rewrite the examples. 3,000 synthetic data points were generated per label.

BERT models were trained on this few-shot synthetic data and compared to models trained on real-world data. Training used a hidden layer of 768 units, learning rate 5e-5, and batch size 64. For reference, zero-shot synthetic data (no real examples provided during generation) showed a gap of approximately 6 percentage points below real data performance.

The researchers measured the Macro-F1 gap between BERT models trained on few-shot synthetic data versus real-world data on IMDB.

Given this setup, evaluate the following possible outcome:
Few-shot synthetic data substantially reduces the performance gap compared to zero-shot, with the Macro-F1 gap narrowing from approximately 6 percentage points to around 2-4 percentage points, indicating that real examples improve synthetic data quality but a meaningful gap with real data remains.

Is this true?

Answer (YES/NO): NO